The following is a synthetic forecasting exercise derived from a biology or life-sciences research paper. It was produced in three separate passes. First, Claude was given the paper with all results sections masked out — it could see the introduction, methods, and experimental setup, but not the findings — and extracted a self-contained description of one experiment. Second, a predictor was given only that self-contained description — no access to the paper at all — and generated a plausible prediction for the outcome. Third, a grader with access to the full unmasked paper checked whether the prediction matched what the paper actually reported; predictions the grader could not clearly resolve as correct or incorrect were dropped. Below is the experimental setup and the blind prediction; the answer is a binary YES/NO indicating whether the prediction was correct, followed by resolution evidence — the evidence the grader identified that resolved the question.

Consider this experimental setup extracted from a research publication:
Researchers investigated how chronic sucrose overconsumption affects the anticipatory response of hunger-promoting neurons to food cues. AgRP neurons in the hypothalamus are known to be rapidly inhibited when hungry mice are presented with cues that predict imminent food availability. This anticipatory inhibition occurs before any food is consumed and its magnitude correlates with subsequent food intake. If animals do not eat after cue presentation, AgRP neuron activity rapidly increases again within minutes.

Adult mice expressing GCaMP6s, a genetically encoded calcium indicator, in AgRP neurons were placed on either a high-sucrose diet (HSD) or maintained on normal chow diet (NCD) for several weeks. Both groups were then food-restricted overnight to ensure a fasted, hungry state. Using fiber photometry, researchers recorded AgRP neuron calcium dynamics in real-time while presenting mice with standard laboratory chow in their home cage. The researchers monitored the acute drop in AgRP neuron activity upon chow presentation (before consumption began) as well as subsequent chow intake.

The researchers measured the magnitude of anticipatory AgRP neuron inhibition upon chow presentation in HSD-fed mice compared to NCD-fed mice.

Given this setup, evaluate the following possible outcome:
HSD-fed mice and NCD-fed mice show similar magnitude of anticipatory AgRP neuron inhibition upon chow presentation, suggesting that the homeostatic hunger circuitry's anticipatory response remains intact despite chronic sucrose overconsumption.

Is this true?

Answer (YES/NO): NO